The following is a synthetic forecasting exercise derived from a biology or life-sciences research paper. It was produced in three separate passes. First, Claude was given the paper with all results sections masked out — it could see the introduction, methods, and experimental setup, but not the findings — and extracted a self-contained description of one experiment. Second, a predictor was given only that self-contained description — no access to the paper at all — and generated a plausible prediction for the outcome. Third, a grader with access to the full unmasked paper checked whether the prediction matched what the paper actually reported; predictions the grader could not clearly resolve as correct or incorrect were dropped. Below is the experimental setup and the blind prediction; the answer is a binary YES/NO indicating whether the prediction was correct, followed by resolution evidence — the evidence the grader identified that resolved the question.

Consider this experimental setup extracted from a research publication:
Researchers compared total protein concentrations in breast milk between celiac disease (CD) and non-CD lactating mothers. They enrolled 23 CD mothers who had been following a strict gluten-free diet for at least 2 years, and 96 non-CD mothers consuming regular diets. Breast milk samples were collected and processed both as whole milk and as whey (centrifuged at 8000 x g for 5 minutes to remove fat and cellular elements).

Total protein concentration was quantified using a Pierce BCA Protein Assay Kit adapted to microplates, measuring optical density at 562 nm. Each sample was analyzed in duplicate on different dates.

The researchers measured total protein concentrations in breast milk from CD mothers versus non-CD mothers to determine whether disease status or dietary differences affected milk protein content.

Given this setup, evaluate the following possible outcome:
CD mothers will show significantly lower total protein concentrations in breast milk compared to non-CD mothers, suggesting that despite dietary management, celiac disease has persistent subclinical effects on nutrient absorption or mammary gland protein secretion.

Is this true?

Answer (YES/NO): NO